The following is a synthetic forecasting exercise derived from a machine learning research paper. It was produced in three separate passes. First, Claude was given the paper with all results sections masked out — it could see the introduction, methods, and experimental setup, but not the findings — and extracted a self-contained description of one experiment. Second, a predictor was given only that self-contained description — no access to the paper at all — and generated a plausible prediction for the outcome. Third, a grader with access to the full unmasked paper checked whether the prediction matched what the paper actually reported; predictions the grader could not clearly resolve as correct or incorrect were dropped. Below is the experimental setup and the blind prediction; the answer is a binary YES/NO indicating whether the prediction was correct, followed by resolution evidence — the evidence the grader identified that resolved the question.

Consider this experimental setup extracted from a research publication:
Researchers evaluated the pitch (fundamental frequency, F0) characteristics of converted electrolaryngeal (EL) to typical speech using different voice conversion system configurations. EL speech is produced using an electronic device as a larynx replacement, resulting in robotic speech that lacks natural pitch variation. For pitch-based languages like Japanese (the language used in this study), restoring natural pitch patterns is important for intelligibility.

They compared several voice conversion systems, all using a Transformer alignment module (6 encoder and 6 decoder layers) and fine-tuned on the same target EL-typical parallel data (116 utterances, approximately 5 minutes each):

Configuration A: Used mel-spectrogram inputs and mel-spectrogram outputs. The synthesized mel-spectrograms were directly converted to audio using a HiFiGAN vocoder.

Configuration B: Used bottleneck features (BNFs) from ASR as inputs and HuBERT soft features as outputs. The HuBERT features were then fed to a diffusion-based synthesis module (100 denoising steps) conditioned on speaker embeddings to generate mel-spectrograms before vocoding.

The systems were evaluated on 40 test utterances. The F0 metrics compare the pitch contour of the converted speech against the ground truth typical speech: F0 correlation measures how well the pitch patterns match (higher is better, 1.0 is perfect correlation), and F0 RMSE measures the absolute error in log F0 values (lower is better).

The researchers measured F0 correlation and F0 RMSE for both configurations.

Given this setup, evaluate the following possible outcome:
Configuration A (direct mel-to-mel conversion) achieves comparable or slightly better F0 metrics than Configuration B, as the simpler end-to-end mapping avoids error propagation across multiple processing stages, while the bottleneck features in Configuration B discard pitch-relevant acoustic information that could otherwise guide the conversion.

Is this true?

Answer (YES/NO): YES